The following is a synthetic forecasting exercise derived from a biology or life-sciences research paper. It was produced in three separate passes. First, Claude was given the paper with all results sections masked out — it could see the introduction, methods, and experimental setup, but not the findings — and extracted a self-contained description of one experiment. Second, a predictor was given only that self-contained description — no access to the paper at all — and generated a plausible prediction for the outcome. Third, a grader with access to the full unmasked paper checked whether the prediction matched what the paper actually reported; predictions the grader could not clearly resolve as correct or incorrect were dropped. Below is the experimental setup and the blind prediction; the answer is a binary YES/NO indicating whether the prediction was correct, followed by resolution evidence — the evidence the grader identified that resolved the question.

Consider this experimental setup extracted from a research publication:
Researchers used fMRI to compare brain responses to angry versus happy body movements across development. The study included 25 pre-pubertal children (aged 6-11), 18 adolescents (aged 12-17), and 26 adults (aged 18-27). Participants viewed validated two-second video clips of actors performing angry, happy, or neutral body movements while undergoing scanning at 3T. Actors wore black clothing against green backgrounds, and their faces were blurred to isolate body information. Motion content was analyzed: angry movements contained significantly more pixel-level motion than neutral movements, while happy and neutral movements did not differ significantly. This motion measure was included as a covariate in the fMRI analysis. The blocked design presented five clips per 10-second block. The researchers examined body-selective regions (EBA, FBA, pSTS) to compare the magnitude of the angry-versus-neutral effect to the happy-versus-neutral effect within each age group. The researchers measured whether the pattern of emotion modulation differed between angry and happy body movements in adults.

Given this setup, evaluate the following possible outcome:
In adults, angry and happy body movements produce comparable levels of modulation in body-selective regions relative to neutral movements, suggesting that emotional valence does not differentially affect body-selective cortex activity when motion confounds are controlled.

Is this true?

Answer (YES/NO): YES